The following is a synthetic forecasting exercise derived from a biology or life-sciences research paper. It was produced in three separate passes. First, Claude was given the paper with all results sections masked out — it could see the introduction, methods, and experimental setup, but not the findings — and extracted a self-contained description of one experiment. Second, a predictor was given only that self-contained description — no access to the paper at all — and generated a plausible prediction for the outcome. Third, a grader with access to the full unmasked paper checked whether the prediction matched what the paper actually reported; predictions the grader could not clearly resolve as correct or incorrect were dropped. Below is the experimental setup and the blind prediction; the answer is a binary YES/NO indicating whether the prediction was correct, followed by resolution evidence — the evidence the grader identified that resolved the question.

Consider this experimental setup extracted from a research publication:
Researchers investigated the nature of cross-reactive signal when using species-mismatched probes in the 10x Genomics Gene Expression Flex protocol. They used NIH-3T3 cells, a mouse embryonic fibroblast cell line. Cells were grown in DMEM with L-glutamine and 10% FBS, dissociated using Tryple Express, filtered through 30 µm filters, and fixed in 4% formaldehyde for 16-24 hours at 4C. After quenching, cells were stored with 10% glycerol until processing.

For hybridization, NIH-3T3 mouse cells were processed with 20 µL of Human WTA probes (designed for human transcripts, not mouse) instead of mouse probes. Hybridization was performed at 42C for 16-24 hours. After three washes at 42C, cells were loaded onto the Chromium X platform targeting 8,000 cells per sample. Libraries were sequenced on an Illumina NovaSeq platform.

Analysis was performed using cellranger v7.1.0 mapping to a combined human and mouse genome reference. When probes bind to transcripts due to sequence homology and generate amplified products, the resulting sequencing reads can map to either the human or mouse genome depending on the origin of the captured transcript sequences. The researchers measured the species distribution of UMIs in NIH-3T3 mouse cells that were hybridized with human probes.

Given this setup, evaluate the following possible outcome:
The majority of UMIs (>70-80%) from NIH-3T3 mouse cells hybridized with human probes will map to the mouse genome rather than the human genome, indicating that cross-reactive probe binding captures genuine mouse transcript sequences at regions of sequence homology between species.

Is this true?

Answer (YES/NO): NO